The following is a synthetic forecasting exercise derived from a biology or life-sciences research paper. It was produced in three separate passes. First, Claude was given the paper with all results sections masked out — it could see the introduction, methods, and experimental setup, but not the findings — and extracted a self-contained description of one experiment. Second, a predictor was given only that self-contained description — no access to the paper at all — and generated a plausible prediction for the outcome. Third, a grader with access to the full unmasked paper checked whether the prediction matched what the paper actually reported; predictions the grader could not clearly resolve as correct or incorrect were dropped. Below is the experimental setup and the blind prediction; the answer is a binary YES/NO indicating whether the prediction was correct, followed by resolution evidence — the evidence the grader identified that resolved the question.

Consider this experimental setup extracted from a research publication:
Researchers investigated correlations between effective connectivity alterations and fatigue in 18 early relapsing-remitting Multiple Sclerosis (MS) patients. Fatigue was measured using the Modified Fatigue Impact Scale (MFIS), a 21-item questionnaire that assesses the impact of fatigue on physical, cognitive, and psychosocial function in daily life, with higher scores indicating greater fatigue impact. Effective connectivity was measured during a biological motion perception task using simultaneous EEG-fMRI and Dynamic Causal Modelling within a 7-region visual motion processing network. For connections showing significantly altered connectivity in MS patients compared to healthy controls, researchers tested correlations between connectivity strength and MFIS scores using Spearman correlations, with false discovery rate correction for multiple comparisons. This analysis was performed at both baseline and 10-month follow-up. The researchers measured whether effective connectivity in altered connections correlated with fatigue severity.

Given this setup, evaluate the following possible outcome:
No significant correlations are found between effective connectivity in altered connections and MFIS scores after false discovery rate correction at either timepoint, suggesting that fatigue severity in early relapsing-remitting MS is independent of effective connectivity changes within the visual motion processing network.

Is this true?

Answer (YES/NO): NO